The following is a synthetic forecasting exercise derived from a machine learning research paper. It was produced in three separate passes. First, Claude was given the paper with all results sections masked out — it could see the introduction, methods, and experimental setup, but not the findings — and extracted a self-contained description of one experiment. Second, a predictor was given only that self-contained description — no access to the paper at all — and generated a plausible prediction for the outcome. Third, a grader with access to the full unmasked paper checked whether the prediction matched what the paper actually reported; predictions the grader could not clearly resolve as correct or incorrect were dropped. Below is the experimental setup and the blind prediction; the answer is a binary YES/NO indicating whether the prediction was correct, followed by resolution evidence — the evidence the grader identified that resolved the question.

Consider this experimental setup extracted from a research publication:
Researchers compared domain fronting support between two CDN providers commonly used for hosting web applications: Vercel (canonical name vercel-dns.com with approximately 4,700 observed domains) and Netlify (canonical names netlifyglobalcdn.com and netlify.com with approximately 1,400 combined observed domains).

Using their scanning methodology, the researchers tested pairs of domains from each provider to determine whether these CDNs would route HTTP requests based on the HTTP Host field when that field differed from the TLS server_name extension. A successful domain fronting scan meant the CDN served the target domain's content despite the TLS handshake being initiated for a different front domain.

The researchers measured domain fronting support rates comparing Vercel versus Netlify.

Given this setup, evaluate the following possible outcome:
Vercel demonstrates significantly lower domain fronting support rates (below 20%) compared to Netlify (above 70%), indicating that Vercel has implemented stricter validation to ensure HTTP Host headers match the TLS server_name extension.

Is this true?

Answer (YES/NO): NO